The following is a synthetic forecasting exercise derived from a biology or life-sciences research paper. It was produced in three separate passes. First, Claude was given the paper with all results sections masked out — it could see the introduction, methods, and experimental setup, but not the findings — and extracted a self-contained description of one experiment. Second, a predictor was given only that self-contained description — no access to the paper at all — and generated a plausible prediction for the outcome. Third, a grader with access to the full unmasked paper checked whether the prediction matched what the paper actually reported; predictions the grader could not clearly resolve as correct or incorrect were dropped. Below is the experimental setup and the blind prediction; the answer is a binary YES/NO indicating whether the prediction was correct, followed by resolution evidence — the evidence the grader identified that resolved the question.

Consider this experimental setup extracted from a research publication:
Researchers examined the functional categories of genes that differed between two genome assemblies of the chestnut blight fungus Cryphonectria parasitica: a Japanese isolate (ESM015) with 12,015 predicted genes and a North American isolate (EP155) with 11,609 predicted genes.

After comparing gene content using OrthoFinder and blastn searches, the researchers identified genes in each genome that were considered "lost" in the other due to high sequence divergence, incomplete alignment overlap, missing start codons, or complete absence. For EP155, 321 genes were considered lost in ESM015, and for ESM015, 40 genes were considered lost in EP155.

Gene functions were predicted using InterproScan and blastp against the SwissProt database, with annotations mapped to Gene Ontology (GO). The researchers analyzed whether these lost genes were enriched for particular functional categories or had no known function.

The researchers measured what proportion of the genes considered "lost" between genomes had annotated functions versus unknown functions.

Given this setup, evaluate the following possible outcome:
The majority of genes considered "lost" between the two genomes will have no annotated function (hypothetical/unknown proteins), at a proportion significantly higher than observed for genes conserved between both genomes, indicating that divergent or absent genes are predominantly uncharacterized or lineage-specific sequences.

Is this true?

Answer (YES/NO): YES